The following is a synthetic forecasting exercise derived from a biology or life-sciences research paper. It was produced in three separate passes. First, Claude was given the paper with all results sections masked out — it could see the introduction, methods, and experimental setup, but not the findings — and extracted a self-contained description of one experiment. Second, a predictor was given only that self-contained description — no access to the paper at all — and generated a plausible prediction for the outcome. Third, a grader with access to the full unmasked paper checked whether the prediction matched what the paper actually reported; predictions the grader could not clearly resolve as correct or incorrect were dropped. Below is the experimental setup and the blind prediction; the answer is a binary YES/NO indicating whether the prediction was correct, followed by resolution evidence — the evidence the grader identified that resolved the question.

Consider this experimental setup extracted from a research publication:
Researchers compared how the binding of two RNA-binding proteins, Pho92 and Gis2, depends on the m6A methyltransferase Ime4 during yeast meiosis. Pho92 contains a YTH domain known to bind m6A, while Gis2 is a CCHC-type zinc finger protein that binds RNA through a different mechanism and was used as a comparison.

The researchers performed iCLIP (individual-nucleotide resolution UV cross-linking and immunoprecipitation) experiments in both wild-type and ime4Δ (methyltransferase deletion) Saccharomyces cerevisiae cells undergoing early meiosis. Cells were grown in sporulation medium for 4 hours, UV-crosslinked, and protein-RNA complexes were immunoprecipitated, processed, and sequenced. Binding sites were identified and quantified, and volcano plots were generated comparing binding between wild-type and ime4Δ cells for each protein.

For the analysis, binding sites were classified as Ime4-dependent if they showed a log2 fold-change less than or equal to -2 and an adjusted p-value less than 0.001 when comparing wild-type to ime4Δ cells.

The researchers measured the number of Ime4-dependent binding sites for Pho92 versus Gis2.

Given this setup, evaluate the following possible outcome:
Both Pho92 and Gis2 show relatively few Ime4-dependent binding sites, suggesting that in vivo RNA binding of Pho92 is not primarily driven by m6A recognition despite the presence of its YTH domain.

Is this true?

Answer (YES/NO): NO